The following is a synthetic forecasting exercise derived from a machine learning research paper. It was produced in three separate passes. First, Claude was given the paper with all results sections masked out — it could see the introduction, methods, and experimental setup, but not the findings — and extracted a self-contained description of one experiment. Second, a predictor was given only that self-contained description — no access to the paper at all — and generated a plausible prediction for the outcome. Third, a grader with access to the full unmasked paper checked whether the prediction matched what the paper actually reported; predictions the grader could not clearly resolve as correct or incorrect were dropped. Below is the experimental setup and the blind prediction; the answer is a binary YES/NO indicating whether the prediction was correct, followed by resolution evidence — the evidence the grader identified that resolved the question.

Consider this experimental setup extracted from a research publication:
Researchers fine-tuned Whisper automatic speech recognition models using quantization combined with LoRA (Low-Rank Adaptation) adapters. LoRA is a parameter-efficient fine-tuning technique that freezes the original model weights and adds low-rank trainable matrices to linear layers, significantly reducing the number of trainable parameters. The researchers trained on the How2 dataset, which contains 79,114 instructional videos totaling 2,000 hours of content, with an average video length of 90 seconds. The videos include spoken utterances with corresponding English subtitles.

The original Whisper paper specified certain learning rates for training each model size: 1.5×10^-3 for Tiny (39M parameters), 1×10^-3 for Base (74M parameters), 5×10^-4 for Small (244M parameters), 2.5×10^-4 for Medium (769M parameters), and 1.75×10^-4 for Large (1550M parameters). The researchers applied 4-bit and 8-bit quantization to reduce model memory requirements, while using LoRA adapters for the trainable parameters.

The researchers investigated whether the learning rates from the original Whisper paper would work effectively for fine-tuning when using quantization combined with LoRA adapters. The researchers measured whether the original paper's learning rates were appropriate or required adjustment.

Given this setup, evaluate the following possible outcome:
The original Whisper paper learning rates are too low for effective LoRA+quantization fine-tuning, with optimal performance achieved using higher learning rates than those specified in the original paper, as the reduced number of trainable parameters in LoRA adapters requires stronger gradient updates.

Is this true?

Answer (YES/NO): NO